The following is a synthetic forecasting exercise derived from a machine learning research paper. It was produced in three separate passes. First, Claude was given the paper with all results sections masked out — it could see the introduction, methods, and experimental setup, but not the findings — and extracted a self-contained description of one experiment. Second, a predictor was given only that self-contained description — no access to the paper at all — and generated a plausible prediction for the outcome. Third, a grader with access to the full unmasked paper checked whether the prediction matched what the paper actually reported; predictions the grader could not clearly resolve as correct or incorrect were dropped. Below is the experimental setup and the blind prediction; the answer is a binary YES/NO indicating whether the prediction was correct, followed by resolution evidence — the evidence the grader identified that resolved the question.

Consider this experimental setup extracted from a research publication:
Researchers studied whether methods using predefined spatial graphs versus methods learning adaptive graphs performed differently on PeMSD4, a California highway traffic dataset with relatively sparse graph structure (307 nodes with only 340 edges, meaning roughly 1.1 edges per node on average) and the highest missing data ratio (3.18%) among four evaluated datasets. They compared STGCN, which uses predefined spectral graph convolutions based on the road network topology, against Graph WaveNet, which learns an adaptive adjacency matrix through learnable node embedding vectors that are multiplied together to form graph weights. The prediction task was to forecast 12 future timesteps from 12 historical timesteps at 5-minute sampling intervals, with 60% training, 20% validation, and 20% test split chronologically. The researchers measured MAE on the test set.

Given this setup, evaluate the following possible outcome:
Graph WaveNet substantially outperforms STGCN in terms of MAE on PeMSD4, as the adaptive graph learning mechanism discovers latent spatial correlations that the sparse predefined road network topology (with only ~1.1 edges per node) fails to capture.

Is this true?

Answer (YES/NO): NO